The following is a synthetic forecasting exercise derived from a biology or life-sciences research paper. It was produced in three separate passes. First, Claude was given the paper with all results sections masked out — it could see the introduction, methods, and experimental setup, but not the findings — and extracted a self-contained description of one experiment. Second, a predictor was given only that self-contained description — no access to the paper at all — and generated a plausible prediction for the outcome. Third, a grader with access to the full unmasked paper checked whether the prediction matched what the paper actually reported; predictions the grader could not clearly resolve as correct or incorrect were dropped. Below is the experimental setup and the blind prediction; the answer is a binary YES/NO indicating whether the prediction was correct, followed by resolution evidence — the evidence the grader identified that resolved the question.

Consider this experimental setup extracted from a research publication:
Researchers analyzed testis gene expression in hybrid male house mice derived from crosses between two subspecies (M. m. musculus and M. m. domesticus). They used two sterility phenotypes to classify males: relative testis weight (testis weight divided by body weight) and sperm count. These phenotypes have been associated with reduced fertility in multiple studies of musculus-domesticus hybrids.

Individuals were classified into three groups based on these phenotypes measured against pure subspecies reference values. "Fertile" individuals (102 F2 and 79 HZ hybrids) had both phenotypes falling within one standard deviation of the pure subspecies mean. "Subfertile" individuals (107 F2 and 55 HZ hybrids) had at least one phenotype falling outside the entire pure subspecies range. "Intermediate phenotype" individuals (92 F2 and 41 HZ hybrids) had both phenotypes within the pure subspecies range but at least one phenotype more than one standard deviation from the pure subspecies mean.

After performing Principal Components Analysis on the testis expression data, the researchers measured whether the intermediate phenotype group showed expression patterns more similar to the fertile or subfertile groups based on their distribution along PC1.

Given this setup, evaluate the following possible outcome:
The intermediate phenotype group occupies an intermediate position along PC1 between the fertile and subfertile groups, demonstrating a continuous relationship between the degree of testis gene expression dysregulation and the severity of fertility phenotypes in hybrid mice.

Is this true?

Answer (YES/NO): YES